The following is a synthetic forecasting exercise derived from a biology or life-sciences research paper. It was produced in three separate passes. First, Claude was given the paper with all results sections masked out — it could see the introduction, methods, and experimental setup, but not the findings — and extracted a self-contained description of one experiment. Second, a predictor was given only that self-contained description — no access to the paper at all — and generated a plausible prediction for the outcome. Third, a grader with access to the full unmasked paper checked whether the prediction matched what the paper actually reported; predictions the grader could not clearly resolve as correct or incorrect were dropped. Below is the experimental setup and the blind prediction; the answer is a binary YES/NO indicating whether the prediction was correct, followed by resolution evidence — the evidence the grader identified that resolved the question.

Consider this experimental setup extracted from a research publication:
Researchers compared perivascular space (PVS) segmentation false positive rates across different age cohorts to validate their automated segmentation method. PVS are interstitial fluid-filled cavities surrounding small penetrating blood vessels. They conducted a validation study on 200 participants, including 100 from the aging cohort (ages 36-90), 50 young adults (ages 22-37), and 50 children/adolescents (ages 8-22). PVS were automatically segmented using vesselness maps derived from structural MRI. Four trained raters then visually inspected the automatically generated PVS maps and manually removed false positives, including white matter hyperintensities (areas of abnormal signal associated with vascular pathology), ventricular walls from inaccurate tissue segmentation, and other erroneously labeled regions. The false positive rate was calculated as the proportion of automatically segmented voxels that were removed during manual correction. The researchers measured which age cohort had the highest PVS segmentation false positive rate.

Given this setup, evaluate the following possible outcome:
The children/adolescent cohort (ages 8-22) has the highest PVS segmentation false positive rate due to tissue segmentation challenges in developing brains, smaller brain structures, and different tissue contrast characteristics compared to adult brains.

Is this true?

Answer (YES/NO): NO